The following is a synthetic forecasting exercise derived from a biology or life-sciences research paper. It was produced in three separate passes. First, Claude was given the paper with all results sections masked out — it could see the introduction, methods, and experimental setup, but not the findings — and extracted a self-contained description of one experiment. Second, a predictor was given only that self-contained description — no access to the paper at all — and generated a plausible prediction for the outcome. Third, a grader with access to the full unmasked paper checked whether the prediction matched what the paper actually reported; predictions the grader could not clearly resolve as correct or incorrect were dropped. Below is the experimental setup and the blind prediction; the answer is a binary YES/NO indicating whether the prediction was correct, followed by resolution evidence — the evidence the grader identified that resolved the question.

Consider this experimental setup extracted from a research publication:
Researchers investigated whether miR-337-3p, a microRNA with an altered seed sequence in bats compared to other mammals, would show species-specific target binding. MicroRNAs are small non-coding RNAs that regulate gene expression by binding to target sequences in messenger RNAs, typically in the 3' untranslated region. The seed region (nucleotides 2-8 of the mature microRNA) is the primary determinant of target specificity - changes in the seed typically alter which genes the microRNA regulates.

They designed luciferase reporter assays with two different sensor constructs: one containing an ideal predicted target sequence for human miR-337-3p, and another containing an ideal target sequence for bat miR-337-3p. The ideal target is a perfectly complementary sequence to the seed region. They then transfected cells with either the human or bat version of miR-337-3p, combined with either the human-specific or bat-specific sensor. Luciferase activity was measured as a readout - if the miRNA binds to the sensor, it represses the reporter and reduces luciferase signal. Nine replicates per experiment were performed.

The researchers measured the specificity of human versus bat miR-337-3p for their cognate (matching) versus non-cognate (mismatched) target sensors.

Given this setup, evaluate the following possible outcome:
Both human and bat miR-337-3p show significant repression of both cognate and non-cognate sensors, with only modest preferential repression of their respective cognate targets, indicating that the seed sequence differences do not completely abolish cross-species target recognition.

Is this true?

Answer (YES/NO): NO